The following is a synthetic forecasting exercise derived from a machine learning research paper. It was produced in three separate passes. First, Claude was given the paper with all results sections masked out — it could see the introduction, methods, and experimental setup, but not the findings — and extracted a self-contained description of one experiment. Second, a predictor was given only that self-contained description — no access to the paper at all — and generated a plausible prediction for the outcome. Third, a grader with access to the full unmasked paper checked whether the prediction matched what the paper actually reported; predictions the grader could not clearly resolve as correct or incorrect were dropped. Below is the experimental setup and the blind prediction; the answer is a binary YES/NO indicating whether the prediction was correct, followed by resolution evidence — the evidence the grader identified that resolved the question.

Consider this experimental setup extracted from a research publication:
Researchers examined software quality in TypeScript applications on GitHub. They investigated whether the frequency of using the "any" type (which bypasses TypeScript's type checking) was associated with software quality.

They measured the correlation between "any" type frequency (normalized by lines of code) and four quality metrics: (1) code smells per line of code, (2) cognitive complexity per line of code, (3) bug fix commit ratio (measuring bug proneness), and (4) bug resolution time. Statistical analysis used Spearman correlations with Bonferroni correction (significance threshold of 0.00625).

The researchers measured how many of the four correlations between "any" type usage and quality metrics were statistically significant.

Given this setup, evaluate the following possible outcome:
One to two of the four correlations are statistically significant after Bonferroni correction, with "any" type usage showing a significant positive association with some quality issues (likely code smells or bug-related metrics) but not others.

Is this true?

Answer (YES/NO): NO